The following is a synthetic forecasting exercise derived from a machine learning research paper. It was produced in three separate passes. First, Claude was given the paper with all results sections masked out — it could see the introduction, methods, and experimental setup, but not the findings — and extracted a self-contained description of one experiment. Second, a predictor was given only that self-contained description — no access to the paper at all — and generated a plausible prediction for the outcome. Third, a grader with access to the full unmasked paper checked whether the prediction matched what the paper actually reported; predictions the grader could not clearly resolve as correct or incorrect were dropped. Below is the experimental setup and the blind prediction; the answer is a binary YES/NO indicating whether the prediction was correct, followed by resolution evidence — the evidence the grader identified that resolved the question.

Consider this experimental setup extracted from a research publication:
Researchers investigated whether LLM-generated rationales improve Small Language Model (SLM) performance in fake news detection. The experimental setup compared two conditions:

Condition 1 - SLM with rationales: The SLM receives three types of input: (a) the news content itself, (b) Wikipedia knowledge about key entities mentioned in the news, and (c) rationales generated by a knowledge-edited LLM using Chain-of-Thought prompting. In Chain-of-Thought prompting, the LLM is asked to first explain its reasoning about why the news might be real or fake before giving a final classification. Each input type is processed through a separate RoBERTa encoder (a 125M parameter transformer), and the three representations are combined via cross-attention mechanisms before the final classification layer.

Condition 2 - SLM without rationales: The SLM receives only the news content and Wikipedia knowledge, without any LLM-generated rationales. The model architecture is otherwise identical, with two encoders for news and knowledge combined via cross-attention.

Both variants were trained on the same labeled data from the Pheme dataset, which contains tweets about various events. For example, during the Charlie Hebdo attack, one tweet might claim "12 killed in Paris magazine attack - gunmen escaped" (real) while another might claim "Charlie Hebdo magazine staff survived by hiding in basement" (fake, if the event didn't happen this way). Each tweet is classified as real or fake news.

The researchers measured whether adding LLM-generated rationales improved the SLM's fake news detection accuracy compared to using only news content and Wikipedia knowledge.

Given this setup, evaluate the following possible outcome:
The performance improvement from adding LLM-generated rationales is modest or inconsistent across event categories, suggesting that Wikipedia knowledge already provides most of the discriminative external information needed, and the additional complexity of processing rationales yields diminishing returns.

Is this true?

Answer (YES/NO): NO